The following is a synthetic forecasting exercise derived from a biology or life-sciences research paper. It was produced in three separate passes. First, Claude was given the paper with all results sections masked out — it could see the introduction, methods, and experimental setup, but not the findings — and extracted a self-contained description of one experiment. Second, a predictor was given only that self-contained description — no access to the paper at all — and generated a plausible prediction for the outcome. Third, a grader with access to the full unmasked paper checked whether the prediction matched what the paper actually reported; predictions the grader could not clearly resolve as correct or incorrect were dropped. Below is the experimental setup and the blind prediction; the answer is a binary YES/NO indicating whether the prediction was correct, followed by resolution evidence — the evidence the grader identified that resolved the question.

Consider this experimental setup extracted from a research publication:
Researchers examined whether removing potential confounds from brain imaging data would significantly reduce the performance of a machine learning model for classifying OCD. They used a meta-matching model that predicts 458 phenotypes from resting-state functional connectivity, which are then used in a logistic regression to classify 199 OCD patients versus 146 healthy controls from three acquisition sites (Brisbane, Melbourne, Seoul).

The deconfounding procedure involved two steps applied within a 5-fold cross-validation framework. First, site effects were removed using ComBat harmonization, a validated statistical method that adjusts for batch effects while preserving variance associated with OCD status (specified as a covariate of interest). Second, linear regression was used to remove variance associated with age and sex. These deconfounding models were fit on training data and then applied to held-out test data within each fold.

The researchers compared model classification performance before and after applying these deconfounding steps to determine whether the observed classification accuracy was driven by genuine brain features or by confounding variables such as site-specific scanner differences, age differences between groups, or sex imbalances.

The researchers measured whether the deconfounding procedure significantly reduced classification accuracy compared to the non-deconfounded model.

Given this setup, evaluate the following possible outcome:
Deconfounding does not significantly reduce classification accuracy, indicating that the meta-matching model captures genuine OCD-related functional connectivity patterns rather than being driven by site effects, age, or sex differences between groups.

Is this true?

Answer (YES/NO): YES